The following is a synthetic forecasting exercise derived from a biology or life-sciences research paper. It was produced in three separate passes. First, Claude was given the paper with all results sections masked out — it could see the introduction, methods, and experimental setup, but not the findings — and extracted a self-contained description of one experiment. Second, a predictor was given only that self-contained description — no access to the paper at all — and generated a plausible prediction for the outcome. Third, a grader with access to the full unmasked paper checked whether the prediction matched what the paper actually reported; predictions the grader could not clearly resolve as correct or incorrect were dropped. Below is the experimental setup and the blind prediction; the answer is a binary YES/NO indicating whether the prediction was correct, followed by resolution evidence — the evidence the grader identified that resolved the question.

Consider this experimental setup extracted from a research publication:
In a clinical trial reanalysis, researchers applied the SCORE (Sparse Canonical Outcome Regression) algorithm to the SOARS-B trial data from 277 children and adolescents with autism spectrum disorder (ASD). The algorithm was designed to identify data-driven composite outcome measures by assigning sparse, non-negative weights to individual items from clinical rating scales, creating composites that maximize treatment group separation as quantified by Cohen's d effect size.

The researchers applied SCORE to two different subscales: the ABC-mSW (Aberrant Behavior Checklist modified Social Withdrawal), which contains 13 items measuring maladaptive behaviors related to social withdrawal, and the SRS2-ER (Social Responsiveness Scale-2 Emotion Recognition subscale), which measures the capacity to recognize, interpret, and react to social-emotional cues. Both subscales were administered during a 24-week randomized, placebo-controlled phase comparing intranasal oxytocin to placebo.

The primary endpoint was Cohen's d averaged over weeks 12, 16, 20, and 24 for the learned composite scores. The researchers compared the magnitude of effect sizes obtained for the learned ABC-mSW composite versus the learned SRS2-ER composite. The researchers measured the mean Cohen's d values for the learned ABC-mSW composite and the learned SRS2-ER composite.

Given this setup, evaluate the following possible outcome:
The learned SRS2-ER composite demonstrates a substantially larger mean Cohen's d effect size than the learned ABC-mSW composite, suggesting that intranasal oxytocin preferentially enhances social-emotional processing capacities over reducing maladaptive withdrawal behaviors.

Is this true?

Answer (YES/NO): YES